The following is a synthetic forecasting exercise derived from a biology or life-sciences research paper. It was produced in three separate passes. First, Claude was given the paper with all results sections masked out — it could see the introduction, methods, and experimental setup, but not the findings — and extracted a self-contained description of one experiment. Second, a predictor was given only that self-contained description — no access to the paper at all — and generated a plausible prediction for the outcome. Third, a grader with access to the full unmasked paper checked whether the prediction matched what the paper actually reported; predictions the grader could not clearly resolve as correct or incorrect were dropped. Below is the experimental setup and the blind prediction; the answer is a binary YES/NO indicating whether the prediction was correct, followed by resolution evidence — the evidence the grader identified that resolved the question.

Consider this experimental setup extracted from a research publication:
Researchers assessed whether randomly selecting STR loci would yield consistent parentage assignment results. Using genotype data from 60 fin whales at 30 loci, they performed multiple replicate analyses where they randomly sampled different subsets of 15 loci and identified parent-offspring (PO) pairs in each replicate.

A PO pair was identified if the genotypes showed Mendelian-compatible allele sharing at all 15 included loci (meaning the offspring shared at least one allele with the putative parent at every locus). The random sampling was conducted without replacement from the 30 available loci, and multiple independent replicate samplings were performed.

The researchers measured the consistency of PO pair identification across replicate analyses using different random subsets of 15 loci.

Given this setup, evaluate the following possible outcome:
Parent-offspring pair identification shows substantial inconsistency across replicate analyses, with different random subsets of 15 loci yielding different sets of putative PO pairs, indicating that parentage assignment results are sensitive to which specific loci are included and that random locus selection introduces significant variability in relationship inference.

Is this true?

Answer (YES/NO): YES